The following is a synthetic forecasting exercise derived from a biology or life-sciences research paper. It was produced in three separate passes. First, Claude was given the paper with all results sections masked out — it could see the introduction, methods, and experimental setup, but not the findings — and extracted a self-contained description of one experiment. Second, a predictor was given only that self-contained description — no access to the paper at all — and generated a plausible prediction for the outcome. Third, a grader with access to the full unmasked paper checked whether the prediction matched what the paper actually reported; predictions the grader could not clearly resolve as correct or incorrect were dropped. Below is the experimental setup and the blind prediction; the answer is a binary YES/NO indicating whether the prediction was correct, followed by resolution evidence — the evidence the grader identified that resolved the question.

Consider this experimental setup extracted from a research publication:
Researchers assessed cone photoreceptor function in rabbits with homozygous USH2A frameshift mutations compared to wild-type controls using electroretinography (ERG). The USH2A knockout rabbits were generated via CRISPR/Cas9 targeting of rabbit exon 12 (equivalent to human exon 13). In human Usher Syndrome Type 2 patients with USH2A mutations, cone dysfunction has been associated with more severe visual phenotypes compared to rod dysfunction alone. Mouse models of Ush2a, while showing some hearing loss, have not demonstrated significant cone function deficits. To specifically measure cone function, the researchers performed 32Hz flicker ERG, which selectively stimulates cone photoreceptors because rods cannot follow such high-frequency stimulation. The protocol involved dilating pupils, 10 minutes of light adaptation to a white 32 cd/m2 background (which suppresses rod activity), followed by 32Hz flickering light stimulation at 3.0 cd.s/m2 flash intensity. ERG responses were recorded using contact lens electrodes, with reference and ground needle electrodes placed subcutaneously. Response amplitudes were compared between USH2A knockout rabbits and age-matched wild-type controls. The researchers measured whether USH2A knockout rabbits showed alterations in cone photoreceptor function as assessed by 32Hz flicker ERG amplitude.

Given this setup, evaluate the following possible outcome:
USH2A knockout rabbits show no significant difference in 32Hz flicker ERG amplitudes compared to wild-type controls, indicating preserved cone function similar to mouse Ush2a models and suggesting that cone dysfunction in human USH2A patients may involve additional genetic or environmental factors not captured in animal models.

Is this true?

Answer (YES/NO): NO